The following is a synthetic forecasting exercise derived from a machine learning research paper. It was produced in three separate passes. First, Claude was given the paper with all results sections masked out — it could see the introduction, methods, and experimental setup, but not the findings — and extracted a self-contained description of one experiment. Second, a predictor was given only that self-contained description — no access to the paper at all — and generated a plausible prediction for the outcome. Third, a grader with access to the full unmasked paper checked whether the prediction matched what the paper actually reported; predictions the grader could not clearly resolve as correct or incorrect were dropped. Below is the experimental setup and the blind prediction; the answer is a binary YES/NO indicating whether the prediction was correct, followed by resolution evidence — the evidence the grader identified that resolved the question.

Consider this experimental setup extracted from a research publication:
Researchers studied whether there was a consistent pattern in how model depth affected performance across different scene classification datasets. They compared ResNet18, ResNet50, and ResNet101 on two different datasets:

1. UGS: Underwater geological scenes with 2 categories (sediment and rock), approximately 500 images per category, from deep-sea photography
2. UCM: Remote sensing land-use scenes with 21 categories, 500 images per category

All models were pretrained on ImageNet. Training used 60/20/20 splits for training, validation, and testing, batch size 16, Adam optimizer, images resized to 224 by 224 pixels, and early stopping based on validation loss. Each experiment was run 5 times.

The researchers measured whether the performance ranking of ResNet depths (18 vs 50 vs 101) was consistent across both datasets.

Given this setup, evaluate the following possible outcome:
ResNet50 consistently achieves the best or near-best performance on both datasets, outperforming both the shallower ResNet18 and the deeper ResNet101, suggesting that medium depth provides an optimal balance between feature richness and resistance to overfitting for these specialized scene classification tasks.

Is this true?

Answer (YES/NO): NO